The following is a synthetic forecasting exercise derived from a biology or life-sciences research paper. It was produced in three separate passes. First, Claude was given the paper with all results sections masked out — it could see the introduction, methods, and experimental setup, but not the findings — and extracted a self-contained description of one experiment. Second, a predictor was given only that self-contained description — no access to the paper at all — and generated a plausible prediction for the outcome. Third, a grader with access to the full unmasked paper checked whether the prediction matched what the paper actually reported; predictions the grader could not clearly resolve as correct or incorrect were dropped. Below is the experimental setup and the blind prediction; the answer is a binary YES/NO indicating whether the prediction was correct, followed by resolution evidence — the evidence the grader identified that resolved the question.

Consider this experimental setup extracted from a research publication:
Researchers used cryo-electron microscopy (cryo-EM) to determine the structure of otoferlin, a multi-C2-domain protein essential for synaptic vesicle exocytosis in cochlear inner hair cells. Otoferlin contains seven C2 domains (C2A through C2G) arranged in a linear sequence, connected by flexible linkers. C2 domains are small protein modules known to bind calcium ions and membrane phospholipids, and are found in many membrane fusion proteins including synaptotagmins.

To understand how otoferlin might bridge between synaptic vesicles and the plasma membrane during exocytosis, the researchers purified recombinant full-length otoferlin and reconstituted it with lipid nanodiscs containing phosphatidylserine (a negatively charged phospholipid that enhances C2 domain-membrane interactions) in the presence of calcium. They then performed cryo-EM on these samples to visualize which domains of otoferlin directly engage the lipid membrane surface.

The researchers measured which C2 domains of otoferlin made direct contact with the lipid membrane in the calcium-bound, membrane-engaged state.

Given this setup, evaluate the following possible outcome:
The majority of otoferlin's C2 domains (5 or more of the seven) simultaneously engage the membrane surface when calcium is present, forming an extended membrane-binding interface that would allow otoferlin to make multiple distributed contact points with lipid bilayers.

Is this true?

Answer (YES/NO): NO